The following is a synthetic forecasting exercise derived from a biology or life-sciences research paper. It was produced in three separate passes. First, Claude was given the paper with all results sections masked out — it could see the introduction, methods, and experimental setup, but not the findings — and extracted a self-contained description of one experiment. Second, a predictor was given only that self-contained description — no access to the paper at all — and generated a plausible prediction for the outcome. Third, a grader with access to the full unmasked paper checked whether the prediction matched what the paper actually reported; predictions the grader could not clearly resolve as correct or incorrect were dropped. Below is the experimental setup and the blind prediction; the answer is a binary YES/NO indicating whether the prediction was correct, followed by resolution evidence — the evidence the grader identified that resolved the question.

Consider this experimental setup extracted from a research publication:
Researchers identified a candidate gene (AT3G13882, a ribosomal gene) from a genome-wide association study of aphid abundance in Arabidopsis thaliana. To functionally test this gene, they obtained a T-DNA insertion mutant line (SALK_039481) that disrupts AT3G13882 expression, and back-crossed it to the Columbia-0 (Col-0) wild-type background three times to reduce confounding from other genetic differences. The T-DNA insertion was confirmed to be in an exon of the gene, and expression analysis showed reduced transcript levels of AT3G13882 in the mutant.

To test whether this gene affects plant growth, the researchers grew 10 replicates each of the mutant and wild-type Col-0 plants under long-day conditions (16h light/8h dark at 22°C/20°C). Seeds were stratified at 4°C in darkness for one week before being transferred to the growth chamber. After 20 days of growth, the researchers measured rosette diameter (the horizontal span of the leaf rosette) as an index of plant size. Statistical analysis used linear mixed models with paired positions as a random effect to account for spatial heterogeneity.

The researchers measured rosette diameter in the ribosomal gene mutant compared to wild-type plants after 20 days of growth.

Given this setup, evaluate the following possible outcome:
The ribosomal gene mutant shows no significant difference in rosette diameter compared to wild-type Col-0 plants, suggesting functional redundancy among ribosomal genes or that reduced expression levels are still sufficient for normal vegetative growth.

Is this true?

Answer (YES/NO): NO